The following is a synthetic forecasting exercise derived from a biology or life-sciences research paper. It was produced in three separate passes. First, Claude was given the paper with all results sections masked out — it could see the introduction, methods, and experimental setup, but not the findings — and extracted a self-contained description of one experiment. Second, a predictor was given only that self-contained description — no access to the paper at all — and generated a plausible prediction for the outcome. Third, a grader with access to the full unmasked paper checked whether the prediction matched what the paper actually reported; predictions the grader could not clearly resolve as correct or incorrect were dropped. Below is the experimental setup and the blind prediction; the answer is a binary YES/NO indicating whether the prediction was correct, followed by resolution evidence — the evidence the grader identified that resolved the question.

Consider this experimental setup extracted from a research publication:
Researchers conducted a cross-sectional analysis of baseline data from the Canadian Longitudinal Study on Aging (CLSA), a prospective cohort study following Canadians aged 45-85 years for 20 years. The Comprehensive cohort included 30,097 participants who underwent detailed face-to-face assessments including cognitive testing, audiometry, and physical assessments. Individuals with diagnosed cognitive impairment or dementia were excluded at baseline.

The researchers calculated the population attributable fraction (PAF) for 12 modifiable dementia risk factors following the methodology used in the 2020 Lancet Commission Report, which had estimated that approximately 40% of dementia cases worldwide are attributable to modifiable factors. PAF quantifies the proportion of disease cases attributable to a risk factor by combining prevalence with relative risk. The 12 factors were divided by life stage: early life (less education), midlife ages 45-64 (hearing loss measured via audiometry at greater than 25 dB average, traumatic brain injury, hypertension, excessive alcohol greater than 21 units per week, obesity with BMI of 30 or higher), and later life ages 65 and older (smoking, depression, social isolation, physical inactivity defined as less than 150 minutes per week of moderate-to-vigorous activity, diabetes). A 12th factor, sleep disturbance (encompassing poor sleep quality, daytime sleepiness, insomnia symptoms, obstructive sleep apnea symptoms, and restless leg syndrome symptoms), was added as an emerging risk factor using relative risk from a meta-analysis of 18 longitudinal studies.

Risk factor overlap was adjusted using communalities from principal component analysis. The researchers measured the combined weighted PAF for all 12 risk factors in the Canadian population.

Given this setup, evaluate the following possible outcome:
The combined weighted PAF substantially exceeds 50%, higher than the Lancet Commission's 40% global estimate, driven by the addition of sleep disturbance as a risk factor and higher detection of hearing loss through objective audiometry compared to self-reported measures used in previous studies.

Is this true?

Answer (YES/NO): NO